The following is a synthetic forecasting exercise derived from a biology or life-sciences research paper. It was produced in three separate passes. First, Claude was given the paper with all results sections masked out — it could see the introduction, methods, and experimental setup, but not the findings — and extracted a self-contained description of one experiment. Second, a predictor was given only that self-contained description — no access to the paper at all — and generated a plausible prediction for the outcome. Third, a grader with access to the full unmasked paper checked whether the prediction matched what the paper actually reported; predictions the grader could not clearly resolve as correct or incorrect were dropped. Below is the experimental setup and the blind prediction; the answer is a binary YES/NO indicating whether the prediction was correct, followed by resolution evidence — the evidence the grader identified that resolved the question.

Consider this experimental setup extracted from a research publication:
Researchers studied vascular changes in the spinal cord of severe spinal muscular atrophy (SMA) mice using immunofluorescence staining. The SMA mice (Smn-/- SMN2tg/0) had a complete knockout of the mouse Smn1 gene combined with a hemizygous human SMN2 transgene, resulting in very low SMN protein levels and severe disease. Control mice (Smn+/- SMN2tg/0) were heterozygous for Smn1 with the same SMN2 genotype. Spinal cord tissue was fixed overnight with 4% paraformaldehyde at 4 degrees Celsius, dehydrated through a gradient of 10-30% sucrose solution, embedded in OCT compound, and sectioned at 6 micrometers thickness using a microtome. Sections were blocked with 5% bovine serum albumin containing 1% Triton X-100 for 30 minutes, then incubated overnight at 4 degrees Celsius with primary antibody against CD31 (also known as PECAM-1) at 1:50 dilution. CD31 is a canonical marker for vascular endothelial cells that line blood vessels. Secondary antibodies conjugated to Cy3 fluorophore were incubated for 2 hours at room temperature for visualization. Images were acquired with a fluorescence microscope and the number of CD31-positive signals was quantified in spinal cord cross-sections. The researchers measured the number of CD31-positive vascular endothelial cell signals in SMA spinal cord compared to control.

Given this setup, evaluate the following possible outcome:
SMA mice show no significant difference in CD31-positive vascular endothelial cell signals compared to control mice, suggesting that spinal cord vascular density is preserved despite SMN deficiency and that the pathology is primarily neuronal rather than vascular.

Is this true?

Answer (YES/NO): NO